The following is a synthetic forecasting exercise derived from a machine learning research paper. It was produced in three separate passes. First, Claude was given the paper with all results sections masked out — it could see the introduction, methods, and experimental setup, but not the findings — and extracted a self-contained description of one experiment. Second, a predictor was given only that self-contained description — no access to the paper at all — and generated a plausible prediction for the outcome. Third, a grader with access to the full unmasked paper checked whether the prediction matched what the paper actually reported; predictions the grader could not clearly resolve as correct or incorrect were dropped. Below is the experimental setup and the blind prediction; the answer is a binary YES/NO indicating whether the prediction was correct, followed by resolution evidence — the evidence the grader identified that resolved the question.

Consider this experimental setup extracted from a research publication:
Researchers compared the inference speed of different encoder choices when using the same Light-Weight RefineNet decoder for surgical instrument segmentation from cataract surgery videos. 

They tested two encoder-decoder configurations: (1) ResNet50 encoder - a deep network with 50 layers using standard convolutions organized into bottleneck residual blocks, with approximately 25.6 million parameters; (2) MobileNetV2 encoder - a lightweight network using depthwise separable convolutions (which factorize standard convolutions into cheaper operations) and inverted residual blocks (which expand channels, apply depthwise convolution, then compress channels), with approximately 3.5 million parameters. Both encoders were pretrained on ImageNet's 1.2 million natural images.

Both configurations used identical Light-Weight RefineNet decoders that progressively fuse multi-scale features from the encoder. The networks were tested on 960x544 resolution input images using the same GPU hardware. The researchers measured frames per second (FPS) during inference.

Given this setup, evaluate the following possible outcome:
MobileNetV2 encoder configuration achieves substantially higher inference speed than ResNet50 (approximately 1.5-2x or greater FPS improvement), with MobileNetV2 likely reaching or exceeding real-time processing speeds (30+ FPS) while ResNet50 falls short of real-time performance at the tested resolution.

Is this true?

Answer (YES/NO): NO